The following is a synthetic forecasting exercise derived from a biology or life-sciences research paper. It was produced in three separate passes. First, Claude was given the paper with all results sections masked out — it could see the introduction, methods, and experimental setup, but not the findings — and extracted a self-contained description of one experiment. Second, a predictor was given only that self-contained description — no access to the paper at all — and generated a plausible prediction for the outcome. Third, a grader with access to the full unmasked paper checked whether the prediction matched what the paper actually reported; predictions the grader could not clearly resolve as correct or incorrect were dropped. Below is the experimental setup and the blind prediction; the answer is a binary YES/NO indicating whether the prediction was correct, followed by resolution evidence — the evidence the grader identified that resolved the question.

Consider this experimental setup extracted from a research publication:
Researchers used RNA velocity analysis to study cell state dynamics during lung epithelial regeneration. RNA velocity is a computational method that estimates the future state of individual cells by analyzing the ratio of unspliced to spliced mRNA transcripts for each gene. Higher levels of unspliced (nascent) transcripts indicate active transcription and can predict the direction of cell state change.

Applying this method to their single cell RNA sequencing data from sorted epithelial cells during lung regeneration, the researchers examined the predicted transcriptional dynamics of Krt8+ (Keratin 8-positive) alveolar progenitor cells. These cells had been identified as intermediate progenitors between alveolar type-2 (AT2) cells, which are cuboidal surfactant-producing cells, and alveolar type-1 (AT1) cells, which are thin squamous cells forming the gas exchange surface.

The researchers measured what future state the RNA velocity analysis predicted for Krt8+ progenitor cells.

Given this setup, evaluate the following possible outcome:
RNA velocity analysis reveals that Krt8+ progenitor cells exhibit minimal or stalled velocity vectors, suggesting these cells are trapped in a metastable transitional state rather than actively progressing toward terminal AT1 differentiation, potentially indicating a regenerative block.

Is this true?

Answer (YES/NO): NO